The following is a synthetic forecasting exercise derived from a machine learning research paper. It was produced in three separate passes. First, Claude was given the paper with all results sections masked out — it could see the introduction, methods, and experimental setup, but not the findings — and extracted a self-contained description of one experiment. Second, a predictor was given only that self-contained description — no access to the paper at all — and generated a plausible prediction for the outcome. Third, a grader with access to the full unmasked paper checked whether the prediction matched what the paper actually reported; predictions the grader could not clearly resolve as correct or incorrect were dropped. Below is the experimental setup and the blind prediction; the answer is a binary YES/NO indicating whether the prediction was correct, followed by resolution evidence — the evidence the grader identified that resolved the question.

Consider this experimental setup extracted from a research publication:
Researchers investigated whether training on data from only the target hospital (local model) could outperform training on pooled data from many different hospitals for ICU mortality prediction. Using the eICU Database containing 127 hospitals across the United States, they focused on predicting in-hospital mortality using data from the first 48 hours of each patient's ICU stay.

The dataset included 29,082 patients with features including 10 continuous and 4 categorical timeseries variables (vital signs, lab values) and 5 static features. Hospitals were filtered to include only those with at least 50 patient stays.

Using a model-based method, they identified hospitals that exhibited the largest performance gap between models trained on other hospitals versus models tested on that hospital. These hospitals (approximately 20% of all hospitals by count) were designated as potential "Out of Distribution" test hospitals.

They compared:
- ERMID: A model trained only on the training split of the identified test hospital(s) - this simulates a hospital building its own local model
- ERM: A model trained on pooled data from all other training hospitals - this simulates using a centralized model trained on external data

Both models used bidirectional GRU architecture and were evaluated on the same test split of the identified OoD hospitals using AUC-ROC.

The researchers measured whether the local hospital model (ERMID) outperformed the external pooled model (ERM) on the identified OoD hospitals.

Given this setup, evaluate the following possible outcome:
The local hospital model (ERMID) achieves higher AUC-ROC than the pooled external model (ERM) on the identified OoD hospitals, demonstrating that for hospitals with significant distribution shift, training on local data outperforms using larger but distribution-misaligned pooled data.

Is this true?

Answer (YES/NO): NO